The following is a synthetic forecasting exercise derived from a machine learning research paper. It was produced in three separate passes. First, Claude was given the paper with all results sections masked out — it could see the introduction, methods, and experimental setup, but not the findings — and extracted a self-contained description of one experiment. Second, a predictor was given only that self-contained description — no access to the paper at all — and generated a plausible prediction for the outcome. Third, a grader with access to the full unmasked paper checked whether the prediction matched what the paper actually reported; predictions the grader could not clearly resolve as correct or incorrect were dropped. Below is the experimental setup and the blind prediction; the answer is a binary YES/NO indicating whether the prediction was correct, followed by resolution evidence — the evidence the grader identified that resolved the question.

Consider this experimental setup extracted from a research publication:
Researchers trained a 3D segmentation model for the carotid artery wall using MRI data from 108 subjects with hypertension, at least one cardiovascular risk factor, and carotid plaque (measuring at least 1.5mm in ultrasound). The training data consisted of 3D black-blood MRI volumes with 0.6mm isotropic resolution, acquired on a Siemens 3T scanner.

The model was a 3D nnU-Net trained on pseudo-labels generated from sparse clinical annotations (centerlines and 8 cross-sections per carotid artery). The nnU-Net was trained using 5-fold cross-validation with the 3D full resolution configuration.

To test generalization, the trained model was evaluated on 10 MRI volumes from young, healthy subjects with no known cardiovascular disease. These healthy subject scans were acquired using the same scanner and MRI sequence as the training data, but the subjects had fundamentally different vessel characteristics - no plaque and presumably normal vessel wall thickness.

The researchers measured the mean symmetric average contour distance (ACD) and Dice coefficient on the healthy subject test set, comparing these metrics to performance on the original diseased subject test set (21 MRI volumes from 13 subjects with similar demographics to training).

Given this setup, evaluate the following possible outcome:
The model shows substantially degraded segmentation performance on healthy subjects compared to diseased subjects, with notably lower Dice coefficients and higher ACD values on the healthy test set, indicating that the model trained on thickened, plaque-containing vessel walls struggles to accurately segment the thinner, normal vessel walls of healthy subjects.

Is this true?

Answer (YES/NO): NO